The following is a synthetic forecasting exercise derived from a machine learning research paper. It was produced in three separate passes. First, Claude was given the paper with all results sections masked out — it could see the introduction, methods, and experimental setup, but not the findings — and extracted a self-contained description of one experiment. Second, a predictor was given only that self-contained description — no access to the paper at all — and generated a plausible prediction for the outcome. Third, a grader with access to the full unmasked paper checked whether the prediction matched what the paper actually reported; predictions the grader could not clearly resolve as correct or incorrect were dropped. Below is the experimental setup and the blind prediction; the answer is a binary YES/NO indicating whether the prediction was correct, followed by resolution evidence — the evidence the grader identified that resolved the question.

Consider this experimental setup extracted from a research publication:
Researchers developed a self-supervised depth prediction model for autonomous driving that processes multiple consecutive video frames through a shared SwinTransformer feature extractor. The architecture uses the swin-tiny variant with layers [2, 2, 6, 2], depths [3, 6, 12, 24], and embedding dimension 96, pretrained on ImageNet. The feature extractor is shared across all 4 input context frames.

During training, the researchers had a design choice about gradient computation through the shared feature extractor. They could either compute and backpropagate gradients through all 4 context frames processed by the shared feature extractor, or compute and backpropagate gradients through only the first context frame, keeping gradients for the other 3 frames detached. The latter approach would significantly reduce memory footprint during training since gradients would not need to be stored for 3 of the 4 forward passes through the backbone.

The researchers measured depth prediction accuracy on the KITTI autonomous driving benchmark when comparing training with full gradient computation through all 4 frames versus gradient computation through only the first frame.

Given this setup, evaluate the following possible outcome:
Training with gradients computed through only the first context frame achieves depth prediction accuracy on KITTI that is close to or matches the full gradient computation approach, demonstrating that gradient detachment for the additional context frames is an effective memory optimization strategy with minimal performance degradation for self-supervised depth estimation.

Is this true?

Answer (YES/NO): YES